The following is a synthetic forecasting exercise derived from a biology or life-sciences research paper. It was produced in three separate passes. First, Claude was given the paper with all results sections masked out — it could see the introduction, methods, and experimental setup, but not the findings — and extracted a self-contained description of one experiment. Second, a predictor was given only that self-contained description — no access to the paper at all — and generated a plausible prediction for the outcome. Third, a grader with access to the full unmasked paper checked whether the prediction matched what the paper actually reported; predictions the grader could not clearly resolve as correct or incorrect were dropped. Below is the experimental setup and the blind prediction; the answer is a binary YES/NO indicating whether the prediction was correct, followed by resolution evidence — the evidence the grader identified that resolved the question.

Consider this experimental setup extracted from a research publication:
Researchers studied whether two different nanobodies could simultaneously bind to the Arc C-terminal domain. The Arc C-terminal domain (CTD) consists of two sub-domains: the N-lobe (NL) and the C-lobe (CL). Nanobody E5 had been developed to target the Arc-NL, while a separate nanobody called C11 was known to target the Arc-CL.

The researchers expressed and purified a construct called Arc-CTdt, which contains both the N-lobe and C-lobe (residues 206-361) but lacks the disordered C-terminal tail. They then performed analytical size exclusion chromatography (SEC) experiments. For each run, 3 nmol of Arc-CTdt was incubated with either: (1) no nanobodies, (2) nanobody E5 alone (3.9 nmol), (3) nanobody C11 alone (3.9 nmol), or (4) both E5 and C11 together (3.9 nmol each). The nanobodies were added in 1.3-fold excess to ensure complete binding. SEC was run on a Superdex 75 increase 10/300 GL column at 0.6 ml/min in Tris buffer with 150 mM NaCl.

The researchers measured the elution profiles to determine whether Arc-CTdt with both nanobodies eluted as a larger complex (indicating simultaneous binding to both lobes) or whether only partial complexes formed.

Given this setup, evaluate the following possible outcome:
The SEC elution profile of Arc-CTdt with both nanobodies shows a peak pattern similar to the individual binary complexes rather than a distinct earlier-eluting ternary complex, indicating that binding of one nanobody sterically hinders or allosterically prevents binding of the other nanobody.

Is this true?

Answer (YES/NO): NO